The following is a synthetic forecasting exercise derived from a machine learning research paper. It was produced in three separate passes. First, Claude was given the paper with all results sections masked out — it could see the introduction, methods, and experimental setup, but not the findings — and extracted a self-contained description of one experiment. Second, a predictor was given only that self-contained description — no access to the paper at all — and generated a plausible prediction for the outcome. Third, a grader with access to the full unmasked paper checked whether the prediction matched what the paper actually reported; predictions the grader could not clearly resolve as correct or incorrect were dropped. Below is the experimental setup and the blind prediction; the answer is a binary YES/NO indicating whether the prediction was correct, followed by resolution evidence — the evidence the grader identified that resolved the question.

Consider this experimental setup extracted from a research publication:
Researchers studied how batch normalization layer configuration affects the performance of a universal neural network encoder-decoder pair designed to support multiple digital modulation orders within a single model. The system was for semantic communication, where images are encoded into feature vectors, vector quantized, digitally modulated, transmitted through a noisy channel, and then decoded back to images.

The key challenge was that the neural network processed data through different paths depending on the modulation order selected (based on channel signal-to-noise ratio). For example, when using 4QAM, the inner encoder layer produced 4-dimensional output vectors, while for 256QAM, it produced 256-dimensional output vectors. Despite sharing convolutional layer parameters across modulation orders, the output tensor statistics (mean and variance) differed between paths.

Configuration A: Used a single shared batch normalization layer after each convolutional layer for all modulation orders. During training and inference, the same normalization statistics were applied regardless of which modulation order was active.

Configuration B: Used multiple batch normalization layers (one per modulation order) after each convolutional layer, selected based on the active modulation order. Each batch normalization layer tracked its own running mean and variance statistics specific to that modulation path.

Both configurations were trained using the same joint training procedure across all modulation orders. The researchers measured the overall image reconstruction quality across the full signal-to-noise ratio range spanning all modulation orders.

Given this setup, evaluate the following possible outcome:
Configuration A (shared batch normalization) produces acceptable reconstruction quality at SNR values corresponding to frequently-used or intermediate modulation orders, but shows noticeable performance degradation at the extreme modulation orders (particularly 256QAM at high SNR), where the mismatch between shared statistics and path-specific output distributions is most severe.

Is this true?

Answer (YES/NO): NO